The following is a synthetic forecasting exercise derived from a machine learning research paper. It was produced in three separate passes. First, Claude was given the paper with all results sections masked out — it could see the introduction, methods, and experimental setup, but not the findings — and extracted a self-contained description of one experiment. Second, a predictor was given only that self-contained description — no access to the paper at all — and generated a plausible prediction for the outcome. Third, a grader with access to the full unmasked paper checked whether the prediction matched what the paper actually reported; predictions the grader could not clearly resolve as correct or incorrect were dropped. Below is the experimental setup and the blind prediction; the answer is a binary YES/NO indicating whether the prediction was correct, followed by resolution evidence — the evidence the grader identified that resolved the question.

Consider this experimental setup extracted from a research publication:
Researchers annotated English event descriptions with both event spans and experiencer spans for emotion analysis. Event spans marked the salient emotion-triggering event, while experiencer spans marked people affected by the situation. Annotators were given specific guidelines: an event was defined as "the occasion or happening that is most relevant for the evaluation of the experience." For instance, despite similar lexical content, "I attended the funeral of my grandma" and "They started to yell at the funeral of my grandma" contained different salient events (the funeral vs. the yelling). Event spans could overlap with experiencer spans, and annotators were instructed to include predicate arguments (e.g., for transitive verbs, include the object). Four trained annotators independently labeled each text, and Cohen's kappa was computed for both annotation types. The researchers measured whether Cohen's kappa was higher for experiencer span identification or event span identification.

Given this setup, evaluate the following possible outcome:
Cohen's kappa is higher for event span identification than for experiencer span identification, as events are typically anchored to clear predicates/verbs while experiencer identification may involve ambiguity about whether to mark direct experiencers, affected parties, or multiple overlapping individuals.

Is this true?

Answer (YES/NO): NO